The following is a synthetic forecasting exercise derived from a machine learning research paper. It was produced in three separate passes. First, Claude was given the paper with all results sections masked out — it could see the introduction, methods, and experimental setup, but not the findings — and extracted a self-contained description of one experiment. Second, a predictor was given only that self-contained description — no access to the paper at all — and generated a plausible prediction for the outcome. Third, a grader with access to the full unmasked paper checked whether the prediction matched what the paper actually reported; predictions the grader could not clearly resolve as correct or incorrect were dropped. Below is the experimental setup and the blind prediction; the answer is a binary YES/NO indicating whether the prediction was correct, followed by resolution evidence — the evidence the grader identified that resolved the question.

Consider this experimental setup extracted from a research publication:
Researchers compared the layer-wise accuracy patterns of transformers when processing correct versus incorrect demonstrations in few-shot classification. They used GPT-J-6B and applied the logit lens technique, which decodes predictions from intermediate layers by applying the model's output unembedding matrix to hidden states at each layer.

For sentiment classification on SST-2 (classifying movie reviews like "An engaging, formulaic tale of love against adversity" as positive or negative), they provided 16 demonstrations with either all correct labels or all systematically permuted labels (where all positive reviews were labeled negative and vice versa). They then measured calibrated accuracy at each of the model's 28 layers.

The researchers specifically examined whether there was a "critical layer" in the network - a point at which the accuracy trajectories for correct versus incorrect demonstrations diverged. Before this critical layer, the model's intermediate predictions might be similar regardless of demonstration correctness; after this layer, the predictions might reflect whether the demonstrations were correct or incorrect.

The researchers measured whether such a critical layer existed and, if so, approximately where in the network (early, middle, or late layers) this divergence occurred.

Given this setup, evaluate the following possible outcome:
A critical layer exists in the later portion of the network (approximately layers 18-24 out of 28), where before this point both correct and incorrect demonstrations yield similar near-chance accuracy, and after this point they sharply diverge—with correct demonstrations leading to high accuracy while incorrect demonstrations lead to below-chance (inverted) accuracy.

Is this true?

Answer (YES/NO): NO